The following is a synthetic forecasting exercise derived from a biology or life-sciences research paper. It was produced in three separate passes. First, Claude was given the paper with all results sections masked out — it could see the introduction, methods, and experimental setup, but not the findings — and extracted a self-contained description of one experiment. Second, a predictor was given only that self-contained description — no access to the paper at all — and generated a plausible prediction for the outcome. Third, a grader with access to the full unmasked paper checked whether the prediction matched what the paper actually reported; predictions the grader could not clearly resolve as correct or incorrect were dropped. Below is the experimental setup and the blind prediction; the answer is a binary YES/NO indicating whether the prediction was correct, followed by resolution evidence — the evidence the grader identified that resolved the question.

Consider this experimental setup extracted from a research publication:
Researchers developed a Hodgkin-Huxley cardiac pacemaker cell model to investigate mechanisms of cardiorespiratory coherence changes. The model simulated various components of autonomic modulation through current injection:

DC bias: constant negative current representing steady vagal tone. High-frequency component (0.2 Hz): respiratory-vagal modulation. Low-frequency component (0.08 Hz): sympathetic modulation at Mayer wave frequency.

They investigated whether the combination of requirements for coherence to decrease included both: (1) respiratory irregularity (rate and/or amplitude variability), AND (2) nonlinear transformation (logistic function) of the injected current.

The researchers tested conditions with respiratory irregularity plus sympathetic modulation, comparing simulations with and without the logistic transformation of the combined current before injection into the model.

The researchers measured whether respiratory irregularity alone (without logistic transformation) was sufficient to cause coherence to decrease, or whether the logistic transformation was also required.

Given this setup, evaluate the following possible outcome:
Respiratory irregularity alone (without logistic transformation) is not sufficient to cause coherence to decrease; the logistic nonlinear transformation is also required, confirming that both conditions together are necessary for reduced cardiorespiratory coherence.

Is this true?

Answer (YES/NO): YES